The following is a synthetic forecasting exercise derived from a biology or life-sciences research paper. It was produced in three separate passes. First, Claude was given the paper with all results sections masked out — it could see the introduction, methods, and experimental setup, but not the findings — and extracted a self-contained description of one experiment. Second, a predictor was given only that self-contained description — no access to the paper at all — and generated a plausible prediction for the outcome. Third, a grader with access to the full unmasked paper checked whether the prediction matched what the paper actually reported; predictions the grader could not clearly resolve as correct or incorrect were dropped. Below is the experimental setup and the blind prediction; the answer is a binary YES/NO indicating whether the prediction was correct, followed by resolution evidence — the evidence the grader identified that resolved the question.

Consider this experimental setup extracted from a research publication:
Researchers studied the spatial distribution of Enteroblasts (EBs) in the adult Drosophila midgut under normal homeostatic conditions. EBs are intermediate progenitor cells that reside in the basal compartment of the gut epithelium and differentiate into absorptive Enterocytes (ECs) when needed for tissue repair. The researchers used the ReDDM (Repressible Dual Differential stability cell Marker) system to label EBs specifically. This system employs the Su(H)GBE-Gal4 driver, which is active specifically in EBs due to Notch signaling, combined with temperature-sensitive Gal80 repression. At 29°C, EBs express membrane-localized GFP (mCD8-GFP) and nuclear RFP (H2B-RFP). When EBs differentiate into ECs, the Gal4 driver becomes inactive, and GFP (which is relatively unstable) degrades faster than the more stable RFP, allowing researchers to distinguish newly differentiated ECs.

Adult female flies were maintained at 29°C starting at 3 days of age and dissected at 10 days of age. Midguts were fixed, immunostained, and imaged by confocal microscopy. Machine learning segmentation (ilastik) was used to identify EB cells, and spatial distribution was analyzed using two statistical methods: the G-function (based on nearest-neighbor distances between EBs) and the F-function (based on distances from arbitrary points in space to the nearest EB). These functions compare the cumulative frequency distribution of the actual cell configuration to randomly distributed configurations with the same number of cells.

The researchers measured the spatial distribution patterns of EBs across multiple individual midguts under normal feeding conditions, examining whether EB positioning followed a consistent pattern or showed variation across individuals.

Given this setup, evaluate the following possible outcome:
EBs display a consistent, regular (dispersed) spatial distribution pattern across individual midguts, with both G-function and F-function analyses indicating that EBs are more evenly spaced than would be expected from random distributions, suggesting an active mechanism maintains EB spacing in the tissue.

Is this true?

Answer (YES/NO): NO